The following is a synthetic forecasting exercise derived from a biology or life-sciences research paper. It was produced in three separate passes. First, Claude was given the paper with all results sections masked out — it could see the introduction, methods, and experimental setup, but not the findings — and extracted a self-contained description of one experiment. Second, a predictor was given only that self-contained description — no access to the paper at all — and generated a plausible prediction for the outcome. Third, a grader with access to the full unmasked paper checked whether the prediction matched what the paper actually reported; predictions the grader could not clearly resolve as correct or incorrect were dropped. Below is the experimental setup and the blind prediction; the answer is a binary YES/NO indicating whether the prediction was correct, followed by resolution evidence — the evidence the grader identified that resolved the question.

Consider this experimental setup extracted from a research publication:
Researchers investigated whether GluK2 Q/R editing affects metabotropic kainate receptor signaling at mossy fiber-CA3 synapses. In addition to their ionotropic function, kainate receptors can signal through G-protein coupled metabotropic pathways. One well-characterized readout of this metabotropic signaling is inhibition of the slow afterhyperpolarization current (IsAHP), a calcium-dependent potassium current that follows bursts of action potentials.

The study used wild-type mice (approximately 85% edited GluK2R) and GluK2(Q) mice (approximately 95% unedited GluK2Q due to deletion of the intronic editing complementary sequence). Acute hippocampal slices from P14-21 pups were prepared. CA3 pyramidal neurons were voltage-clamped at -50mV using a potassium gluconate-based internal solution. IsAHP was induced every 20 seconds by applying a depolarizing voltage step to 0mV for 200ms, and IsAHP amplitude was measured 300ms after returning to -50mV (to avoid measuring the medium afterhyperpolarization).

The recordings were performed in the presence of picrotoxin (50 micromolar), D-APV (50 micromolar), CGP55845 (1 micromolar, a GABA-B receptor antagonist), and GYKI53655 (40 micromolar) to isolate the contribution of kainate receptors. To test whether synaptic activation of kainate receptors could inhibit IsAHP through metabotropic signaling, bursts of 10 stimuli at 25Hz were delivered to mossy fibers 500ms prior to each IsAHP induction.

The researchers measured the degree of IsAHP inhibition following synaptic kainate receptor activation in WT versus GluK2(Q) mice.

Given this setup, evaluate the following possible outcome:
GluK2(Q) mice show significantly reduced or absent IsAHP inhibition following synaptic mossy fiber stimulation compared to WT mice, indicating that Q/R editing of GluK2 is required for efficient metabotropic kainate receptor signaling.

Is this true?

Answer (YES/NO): YES